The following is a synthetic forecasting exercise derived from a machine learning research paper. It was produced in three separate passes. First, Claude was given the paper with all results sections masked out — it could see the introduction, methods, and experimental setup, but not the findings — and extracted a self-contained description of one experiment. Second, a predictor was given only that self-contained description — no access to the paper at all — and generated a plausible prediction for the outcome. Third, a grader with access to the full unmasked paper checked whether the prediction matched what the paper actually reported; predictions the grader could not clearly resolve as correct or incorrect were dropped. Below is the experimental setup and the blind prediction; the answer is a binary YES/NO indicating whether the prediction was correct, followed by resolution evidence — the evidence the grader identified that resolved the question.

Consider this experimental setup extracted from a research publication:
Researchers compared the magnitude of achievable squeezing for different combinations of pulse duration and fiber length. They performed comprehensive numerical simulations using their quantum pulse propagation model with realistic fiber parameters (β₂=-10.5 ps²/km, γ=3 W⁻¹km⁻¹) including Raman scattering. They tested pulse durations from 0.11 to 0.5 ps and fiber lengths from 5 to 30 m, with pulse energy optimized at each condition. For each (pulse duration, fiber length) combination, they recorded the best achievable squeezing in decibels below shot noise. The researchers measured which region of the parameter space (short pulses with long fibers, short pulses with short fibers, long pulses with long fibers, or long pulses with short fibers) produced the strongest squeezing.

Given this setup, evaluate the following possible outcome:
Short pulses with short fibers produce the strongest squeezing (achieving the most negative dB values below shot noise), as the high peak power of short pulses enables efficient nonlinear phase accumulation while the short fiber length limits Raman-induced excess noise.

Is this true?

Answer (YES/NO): NO